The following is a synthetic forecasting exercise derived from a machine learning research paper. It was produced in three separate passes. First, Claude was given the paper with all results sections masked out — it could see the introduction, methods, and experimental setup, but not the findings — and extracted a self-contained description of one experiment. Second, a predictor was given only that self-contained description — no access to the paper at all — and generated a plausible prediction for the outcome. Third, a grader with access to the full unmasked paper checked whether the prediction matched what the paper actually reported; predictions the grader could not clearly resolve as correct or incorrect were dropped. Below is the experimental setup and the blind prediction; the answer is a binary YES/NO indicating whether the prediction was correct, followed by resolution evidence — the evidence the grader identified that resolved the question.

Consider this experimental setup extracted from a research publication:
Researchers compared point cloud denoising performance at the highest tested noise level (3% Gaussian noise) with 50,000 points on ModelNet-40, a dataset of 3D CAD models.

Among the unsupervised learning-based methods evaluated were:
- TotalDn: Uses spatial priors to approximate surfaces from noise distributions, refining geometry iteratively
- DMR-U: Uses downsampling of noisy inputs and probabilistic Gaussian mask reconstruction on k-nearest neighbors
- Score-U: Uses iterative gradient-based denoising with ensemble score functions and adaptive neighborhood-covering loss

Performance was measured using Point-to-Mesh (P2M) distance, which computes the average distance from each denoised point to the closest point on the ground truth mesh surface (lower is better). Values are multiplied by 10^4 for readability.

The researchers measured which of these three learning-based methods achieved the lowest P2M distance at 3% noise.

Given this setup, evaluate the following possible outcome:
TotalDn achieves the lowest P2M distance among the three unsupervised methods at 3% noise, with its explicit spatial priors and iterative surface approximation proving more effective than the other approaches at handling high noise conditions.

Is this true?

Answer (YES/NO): YES